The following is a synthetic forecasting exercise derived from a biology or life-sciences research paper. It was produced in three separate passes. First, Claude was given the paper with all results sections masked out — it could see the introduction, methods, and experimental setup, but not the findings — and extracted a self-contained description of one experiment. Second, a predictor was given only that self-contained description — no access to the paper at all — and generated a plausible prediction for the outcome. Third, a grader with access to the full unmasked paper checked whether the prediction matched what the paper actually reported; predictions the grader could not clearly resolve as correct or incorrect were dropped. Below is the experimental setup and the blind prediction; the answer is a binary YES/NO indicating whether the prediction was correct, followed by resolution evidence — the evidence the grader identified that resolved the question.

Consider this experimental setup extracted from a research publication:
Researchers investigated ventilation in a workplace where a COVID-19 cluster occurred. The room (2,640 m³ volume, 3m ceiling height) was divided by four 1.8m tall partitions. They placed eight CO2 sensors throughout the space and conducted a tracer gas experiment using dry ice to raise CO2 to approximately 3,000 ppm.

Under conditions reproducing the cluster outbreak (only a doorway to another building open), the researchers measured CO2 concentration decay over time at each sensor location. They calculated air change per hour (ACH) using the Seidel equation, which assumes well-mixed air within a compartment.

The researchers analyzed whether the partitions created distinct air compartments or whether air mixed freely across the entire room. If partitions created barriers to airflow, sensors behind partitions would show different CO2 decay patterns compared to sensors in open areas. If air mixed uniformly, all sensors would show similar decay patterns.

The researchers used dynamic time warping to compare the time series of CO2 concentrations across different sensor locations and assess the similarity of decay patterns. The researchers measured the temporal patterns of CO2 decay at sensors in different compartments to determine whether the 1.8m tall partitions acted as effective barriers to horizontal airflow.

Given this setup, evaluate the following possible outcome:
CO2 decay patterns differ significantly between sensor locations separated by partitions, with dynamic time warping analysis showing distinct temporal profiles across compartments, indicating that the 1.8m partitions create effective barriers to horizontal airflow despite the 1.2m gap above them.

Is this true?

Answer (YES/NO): YES